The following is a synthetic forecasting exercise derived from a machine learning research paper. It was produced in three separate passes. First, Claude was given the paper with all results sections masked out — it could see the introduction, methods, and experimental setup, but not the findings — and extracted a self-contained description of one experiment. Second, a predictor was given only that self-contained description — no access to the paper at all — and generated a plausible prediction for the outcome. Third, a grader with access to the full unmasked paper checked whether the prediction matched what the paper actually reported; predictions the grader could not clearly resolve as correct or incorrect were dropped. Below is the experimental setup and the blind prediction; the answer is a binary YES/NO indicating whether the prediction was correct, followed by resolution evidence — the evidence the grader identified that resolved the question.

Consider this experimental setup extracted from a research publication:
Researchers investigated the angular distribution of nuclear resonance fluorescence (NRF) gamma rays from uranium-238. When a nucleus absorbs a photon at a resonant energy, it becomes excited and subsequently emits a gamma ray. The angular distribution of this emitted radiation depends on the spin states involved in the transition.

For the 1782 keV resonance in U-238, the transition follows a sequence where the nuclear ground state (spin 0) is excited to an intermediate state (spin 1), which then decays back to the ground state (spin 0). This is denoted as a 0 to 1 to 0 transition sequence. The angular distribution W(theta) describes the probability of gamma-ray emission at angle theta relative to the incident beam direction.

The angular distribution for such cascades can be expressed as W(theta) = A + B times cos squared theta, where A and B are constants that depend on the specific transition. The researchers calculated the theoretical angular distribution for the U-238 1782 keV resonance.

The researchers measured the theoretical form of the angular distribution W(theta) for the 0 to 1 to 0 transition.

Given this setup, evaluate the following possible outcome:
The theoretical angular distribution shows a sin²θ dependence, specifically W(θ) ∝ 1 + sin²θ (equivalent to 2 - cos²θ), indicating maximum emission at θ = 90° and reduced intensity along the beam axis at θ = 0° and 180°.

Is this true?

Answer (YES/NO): NO